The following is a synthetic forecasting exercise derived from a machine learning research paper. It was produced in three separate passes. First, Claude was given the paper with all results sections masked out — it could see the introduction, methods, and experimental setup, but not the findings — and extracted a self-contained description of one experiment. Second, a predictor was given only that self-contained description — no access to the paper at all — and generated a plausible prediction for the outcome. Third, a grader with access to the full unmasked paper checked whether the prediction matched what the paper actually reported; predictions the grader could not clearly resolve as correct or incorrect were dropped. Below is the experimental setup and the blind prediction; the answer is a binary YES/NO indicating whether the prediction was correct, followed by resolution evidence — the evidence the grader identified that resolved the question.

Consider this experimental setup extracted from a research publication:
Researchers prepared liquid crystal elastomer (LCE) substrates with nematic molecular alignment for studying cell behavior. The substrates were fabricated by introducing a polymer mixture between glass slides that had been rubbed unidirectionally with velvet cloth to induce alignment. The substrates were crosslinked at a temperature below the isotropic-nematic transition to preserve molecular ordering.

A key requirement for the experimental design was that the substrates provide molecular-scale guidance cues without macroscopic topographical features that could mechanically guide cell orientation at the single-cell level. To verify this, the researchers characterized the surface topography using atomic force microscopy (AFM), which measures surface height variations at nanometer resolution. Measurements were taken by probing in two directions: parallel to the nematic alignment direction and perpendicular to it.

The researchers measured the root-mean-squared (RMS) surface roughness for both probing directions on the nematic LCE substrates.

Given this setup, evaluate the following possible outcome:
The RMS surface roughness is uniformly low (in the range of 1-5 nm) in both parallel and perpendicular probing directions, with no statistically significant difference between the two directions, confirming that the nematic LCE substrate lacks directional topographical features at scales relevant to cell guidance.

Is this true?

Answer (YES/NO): YES